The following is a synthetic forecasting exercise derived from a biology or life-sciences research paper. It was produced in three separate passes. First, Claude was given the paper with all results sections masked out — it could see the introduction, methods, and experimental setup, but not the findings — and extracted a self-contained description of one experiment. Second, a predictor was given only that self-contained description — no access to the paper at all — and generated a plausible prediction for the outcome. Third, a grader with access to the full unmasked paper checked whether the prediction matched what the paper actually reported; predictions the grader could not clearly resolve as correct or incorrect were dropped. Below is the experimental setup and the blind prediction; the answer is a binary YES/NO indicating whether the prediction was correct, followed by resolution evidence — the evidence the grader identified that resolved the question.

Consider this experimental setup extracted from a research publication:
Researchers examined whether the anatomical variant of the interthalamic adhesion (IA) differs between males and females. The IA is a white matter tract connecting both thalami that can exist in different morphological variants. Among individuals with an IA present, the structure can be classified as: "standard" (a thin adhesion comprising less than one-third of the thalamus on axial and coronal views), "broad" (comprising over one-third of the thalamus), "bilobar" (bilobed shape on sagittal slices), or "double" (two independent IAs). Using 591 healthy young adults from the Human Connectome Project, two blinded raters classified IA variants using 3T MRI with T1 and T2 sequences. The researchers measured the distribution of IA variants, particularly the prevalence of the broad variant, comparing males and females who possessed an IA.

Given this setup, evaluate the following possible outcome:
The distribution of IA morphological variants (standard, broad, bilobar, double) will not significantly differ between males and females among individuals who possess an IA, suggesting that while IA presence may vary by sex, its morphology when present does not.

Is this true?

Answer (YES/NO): NO